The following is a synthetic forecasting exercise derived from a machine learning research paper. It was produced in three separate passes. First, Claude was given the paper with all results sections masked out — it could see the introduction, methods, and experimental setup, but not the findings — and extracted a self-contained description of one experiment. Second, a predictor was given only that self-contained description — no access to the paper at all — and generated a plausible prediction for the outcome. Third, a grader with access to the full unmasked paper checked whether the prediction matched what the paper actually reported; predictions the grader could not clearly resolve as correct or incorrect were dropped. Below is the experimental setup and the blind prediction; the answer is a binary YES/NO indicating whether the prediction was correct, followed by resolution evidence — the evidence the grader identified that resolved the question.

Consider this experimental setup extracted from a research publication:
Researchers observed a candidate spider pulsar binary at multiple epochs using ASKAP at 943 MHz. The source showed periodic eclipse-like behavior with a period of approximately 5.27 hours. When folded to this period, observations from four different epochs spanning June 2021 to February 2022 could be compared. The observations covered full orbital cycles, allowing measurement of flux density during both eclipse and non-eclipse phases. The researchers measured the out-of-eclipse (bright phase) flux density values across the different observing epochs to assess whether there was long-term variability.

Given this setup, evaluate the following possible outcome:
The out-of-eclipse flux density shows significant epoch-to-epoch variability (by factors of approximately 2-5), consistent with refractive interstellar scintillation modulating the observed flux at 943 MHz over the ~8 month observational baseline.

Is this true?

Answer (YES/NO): NO